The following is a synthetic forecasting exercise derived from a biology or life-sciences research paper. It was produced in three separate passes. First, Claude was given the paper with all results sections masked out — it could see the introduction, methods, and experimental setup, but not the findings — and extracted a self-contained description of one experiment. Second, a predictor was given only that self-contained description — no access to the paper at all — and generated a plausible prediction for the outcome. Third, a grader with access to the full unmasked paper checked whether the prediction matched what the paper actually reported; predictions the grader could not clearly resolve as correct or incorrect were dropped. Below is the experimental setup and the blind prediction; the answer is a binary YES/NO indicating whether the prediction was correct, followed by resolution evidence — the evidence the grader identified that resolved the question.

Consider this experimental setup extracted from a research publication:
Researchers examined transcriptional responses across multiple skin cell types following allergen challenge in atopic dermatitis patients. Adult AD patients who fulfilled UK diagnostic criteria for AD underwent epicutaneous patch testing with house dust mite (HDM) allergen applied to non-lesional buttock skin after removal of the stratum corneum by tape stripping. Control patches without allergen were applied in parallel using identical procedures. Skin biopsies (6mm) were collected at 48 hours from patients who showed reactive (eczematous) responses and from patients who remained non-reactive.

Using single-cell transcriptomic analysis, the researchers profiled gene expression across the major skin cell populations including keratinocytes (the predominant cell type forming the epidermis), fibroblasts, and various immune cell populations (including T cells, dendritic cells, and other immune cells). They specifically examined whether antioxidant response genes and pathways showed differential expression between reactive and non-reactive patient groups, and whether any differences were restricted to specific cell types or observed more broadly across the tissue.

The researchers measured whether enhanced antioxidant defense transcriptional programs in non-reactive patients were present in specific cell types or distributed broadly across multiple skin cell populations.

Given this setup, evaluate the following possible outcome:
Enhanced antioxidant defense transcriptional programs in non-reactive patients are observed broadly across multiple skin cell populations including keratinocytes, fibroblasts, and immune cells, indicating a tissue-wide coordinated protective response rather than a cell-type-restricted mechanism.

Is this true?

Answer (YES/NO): YES